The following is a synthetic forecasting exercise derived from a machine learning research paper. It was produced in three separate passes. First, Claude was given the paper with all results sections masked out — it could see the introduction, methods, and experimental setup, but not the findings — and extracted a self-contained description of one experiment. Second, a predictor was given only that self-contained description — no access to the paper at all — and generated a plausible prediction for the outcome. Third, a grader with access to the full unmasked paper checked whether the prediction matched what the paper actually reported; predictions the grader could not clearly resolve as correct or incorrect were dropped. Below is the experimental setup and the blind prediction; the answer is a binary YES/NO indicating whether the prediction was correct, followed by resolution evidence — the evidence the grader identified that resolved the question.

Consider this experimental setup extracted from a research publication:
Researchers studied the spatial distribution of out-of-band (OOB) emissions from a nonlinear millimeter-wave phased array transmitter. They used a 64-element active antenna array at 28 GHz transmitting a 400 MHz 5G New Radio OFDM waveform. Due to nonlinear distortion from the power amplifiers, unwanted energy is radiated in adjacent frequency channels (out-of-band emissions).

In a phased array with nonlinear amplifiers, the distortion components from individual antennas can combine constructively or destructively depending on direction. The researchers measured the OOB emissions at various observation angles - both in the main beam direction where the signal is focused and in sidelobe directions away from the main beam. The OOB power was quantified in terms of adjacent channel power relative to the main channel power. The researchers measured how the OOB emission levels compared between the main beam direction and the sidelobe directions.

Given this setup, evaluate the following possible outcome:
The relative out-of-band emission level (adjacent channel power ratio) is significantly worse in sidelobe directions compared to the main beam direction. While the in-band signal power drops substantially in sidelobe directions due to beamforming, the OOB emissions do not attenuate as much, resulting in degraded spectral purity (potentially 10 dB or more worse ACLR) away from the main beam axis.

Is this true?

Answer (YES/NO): NO